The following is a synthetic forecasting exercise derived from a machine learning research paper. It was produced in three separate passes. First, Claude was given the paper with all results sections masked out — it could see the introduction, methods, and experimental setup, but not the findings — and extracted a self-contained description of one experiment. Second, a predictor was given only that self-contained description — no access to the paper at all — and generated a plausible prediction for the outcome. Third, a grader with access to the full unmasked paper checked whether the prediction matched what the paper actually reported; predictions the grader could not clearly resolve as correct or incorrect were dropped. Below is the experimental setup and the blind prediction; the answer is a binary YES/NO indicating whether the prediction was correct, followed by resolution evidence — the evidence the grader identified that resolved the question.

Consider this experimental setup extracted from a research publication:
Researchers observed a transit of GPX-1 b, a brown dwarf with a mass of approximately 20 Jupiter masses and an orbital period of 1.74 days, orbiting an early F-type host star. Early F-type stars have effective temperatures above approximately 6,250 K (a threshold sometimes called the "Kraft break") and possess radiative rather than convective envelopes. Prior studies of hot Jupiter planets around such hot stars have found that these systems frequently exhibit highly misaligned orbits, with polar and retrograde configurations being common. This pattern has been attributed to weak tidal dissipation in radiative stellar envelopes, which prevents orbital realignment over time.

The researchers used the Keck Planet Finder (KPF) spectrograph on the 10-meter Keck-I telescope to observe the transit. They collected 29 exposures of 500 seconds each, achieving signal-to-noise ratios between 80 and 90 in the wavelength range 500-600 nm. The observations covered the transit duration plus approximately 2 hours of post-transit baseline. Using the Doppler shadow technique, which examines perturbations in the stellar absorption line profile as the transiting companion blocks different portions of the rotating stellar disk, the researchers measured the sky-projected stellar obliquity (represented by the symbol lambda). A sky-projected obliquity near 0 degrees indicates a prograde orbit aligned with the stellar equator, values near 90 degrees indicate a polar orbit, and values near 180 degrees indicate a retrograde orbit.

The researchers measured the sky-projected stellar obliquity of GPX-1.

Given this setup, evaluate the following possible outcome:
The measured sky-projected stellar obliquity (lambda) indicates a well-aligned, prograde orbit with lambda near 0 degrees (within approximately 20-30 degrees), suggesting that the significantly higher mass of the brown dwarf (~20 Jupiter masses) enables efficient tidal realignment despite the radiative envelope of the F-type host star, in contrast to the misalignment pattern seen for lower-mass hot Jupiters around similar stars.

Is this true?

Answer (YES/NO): NO